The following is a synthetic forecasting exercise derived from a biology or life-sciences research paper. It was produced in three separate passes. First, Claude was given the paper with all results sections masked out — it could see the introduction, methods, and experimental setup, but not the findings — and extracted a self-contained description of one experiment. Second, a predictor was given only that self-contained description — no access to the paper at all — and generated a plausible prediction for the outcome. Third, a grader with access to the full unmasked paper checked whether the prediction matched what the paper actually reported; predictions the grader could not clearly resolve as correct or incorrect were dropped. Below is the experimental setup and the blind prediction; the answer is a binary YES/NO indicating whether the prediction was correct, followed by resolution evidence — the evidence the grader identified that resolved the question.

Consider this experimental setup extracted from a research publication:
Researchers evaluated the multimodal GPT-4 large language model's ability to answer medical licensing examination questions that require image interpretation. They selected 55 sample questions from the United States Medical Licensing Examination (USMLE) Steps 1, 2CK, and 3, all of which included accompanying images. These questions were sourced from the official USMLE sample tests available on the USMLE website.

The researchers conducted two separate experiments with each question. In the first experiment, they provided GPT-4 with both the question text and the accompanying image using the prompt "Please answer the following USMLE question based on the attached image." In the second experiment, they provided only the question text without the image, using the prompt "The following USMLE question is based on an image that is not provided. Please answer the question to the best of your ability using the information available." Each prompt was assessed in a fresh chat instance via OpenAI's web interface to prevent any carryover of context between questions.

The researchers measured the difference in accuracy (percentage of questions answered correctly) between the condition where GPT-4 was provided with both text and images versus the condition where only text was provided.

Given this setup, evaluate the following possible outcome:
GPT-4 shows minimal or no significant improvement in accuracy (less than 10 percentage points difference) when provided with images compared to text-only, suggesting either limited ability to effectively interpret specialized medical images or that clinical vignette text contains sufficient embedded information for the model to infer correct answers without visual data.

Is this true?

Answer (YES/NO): NO